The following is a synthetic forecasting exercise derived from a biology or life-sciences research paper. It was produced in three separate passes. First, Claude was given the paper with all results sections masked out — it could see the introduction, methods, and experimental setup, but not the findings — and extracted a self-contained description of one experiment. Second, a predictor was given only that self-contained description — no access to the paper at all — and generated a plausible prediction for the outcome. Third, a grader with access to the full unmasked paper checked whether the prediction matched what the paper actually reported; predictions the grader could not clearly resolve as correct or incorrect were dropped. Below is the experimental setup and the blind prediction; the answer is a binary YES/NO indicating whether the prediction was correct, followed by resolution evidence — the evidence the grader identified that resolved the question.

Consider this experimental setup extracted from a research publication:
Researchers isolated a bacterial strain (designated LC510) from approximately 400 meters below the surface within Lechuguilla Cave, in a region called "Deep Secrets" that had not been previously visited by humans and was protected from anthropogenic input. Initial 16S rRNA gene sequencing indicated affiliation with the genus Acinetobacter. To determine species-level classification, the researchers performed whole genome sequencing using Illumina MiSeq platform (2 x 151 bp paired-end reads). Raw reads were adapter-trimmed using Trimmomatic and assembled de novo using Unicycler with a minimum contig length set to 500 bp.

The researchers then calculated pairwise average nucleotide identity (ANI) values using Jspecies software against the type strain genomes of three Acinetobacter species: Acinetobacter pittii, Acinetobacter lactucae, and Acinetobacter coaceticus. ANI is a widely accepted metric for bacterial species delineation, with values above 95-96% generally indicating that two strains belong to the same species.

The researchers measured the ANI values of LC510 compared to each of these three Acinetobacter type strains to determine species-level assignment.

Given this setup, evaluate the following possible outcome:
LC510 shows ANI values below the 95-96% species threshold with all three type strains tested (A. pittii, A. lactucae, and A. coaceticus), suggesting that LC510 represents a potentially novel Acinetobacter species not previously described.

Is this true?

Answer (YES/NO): NO